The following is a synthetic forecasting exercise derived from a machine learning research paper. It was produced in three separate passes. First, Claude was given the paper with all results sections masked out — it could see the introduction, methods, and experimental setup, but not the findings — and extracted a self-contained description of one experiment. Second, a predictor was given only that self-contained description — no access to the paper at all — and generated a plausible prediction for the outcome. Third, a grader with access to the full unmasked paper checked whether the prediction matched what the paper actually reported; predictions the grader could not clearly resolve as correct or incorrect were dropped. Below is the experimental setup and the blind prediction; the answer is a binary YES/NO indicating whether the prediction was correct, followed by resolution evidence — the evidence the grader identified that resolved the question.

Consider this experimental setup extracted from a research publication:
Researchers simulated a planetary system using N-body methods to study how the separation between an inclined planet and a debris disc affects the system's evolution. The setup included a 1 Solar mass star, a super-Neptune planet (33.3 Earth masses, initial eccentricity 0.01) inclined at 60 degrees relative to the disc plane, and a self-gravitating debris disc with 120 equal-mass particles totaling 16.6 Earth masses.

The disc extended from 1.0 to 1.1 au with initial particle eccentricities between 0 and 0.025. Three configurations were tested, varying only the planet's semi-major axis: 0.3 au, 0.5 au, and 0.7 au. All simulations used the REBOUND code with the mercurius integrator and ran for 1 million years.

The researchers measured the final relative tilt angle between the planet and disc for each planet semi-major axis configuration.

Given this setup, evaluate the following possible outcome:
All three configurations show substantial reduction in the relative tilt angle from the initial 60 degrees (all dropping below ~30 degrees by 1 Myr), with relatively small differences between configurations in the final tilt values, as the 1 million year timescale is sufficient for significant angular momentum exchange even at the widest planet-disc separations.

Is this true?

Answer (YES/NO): NO